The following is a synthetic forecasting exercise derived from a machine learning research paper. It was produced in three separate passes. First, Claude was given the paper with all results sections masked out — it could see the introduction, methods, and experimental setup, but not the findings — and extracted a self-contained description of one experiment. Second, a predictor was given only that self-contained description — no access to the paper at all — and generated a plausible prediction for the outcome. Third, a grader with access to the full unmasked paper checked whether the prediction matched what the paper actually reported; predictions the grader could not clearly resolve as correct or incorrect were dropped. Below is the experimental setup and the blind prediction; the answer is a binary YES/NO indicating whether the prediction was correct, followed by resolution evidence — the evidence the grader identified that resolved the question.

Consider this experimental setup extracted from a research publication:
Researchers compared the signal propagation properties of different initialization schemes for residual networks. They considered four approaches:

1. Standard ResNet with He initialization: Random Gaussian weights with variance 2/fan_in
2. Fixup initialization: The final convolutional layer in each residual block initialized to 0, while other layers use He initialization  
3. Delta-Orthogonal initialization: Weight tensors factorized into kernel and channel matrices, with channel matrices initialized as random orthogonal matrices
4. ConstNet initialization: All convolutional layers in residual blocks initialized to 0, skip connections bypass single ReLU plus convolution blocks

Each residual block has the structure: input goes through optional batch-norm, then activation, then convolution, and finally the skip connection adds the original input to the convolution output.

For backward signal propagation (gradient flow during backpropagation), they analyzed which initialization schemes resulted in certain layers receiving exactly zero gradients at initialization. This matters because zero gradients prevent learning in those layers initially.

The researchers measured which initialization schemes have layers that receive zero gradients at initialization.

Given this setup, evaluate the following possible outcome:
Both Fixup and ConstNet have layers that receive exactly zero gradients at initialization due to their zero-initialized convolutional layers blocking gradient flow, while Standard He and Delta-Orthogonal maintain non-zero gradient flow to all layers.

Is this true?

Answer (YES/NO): NO